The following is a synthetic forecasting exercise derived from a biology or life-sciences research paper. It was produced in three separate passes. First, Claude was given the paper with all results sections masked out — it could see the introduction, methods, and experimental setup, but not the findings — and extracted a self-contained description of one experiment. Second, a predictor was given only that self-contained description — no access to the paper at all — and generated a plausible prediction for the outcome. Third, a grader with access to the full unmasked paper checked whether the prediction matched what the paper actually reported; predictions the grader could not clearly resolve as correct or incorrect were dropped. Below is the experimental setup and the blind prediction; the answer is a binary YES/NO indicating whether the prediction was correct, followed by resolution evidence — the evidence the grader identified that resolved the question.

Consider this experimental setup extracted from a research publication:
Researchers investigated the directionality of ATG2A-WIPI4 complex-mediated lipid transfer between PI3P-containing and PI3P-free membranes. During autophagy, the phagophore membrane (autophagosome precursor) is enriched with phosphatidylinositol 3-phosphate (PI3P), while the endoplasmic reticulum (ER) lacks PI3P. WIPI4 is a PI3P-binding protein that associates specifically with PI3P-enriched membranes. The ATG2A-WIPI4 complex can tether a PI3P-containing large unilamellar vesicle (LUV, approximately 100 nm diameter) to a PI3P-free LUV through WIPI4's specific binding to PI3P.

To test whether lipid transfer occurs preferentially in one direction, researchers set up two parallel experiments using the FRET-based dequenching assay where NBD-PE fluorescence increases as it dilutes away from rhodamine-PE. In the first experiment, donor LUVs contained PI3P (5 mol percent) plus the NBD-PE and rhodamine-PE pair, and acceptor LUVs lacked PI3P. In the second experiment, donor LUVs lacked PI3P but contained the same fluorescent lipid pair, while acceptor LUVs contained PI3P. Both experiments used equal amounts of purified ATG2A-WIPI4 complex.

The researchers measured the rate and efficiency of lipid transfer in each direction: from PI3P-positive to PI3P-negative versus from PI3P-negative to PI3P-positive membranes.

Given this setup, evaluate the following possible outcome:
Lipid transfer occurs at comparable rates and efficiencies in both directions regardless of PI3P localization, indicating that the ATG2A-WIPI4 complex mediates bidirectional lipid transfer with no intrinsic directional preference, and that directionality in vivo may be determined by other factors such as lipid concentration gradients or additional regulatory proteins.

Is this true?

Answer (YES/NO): YES